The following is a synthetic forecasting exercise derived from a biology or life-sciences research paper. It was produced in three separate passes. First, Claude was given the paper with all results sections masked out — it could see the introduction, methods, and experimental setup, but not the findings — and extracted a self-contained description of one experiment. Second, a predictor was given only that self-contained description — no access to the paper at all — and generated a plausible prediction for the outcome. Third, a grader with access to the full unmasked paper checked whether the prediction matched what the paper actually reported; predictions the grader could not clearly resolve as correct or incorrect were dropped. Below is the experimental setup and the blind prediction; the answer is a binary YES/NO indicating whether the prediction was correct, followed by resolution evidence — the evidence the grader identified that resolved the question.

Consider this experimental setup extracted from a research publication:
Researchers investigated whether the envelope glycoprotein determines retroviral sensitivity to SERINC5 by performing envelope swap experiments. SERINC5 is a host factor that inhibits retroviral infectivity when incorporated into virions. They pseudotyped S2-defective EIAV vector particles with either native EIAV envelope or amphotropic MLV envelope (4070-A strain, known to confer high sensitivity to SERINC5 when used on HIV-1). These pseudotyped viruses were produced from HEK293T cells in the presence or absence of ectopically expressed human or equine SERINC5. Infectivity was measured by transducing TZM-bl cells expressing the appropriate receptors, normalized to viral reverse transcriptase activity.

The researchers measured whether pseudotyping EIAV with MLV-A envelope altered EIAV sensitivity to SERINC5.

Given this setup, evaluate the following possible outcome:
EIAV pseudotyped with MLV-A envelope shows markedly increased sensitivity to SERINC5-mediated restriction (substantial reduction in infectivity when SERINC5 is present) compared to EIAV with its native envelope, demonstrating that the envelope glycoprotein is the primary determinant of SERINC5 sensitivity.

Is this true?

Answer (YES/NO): YES